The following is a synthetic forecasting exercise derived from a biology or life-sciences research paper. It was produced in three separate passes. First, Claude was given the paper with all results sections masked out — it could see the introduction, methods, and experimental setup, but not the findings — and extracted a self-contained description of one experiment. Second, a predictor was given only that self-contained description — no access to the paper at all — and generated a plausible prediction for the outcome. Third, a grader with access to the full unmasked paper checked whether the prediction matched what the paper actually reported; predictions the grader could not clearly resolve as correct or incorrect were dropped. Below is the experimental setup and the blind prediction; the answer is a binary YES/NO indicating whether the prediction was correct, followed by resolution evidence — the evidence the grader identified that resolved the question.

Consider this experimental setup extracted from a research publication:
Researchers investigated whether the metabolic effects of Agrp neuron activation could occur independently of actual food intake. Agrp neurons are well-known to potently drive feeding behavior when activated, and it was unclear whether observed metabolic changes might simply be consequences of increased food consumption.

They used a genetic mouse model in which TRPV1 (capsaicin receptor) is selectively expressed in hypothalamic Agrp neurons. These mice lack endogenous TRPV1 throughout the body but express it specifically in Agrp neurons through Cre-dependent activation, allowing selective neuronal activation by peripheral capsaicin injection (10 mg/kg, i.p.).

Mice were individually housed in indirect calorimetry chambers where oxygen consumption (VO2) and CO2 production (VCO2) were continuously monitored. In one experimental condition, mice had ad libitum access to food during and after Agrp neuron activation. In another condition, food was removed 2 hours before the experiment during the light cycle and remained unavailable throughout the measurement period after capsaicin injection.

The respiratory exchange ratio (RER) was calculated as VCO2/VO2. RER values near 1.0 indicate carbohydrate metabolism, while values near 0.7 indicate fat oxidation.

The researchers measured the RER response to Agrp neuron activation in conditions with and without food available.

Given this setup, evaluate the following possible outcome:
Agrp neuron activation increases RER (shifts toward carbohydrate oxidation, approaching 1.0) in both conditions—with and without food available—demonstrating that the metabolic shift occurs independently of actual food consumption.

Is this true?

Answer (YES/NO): YES